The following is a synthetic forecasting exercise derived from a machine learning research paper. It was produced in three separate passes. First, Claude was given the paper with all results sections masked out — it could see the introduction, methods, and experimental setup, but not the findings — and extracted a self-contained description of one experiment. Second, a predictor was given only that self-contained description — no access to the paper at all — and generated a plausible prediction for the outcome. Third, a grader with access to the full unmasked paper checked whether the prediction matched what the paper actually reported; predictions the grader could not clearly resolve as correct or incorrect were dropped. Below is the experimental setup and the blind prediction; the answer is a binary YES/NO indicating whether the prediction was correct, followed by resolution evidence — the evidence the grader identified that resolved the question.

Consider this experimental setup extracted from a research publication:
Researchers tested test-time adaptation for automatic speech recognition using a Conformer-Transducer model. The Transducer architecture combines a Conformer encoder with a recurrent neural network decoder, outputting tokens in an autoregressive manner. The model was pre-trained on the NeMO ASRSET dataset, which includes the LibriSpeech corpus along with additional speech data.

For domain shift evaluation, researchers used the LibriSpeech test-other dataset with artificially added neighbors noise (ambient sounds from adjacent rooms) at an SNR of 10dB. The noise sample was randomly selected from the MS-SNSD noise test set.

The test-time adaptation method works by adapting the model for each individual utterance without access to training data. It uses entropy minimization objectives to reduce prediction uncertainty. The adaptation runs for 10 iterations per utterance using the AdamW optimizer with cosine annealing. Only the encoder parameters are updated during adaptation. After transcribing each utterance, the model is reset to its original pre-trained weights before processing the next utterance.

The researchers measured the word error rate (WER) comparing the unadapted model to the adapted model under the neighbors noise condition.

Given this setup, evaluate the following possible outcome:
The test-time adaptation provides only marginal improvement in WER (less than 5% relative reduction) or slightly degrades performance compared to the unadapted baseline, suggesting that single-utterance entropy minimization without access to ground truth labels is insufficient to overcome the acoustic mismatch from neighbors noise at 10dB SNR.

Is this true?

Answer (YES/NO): YES